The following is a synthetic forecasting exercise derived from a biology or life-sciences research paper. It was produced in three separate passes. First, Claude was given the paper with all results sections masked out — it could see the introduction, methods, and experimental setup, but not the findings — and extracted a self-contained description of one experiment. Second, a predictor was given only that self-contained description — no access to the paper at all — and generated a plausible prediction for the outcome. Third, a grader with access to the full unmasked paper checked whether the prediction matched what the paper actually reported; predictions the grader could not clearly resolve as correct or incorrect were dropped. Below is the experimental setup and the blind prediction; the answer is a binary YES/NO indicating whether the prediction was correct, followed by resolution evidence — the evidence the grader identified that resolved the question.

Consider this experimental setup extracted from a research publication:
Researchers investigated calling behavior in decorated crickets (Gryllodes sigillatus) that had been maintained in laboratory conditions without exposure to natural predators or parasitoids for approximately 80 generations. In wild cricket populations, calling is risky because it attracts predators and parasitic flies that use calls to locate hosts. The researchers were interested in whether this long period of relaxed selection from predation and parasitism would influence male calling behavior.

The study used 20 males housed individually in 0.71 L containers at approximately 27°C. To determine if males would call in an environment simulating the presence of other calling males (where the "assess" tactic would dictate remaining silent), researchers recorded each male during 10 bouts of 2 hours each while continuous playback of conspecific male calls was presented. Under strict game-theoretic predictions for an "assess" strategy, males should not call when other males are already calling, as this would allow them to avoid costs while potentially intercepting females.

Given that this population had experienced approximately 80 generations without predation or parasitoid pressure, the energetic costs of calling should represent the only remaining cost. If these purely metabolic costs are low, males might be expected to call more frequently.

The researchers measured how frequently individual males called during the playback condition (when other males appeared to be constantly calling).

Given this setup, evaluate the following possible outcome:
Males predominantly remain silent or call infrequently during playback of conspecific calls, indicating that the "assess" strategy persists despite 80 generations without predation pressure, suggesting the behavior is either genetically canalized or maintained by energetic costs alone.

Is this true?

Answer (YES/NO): YES